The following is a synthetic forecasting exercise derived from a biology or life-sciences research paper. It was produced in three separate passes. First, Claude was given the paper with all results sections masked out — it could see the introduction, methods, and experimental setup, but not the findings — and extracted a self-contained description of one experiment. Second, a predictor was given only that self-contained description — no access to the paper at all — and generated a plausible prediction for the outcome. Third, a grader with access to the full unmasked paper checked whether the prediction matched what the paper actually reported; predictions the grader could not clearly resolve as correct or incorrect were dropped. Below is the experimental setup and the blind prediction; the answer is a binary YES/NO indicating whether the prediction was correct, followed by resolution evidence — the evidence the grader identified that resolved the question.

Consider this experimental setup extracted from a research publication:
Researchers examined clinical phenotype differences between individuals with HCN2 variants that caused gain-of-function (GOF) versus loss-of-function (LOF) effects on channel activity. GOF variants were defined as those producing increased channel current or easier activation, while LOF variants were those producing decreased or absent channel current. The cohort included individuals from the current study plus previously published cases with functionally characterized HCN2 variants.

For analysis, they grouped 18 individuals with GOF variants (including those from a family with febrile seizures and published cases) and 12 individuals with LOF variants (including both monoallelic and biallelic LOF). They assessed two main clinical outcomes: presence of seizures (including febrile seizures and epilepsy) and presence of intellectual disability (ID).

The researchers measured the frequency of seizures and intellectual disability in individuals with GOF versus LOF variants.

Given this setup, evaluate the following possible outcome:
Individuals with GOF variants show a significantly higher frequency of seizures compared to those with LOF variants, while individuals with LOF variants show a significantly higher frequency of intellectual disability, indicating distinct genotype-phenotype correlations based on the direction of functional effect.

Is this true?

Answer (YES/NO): YES